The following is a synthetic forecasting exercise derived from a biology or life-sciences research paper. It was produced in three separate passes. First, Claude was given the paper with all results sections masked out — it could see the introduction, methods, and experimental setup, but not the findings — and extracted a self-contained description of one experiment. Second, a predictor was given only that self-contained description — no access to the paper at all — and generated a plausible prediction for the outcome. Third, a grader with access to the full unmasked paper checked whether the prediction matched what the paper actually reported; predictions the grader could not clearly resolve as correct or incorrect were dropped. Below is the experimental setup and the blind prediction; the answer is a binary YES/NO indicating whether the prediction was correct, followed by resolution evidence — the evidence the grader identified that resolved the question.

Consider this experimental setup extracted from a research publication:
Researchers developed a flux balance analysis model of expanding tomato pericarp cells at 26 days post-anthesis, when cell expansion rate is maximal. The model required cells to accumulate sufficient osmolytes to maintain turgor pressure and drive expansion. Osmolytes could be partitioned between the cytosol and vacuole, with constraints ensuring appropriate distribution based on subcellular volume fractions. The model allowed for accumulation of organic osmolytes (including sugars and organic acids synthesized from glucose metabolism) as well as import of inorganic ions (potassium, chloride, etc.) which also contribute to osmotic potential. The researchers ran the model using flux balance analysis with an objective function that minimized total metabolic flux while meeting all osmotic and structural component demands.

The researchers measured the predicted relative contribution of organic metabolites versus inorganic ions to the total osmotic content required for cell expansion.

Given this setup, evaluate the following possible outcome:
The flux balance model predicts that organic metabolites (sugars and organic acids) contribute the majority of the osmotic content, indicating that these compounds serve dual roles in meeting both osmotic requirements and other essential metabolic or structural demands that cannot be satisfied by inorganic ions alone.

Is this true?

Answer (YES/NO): NO